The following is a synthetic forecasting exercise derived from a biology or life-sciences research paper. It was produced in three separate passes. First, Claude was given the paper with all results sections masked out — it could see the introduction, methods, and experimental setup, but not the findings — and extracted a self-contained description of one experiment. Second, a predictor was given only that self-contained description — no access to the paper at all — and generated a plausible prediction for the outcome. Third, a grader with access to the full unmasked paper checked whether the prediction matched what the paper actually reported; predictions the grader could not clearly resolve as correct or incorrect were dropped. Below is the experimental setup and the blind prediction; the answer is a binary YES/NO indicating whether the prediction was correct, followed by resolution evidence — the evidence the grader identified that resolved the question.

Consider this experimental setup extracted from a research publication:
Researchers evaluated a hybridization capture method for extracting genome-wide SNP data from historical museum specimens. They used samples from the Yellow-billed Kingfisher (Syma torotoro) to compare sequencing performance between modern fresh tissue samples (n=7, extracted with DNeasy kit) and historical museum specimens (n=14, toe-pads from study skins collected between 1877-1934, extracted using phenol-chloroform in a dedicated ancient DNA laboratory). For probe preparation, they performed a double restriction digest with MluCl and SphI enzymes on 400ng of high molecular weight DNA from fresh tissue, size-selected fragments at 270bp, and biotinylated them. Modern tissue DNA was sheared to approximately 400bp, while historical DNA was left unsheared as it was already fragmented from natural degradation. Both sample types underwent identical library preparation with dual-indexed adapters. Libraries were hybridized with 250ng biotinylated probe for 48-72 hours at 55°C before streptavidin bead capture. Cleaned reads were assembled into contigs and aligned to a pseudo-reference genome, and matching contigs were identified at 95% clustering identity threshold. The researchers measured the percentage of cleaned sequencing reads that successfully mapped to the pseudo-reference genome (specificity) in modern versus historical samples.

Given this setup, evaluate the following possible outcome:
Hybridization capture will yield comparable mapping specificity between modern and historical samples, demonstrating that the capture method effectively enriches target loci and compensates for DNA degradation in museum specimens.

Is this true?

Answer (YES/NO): NO